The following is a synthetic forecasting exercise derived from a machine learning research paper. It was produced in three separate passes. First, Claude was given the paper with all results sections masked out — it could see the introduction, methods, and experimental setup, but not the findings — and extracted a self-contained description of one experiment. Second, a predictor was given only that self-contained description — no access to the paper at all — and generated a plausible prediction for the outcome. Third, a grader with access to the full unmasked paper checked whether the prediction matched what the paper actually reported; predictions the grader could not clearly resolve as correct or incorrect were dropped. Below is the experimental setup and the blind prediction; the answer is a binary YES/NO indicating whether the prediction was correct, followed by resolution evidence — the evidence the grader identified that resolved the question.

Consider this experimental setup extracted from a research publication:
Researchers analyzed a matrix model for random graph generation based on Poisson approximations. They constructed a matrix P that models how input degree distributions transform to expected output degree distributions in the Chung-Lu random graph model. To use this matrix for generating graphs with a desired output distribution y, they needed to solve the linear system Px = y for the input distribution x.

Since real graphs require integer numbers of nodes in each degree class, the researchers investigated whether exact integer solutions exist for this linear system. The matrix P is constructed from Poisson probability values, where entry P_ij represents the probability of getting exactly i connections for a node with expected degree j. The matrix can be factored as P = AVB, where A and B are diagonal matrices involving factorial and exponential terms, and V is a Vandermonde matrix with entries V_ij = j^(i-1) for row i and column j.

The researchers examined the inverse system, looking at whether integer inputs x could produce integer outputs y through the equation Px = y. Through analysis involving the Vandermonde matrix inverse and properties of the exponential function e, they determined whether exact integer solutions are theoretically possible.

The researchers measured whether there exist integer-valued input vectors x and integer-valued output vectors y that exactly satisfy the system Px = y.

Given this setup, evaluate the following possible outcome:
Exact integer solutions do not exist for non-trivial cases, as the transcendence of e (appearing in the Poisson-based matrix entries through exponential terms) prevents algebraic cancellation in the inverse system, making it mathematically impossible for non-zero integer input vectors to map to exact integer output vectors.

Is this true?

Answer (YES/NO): NO